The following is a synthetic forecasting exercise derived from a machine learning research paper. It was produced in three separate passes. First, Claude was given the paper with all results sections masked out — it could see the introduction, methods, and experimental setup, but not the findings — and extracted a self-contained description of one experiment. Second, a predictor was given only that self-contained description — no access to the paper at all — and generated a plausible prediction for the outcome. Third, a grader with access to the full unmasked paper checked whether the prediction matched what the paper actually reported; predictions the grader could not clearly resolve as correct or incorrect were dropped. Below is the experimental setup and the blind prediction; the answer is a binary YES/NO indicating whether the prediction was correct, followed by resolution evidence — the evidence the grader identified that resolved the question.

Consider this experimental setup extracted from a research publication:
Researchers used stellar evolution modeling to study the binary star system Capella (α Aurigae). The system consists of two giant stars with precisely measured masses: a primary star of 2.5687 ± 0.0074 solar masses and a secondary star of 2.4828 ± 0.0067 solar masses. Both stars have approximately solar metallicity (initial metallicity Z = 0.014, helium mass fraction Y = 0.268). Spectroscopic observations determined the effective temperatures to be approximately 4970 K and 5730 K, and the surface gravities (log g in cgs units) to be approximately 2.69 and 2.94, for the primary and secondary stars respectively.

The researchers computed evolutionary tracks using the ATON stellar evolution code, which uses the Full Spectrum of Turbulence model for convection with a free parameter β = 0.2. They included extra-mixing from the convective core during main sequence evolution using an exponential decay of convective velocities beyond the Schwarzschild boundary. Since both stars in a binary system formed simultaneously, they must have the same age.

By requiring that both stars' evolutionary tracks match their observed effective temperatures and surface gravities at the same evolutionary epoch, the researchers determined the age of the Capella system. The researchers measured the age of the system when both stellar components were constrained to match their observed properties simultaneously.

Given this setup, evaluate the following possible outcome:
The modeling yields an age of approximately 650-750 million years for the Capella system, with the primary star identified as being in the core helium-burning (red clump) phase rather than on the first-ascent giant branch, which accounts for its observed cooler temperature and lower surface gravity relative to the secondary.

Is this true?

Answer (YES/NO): YES